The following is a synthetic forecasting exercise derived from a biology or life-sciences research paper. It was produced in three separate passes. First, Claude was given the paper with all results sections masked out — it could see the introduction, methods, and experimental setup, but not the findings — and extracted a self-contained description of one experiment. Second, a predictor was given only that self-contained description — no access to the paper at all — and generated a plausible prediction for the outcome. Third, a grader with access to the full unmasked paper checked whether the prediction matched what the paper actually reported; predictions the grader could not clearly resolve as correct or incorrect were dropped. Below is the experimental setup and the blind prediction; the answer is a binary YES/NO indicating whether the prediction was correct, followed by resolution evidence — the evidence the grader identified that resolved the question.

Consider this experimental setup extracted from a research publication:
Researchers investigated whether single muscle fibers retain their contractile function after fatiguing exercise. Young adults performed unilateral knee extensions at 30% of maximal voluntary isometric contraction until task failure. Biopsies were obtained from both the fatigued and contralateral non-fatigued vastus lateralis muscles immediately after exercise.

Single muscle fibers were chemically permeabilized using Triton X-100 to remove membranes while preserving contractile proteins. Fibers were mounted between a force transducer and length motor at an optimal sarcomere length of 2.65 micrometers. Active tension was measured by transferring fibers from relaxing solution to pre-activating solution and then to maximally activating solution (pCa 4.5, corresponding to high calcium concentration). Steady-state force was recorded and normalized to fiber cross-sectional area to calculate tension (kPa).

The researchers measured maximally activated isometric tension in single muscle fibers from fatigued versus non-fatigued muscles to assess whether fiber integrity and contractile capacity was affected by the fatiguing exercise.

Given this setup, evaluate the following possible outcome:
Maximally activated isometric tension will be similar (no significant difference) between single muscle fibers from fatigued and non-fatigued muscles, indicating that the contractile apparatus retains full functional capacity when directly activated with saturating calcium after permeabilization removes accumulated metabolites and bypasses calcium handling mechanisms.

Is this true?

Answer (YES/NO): YES